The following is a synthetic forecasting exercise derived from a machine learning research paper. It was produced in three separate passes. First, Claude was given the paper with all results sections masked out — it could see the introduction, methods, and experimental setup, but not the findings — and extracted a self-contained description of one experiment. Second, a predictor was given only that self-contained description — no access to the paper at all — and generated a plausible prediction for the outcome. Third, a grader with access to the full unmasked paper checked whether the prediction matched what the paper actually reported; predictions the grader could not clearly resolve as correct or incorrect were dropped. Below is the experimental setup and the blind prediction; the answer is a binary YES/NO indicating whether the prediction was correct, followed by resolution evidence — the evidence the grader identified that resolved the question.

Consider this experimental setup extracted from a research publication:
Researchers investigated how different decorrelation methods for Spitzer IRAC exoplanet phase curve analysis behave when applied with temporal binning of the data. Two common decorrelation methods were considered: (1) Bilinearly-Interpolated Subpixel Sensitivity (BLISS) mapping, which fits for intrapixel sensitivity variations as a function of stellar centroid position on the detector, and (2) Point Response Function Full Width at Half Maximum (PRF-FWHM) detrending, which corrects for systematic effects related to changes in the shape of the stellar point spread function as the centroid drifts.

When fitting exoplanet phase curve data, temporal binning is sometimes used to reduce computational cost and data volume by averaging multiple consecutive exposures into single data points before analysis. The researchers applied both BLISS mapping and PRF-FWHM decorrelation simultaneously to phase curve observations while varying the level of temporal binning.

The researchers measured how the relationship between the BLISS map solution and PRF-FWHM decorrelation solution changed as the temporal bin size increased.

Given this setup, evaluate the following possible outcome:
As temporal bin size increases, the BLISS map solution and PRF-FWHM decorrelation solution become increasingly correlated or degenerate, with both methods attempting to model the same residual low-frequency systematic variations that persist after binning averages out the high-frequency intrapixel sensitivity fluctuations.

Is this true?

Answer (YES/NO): YES